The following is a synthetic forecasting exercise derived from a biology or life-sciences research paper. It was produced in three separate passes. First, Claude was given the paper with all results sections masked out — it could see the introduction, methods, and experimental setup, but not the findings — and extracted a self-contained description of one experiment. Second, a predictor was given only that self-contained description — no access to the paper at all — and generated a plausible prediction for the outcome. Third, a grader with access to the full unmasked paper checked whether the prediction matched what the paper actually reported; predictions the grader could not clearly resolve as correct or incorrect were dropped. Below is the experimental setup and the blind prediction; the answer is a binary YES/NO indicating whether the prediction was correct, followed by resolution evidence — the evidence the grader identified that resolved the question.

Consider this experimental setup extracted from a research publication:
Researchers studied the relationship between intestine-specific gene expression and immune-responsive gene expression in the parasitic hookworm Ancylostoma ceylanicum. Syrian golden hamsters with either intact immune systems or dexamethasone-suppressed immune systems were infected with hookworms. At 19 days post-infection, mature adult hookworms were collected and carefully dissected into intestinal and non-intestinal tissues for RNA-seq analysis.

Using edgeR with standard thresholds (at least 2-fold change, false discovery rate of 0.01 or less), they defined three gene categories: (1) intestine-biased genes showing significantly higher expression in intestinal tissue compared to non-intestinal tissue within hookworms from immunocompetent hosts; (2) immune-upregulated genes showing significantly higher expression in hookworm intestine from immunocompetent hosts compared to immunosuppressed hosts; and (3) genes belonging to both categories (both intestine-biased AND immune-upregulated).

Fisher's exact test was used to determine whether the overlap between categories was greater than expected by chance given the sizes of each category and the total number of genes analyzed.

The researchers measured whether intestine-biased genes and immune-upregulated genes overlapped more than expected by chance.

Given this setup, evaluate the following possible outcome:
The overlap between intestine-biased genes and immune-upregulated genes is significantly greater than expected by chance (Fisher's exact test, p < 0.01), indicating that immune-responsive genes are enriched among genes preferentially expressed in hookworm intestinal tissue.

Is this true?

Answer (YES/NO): NO